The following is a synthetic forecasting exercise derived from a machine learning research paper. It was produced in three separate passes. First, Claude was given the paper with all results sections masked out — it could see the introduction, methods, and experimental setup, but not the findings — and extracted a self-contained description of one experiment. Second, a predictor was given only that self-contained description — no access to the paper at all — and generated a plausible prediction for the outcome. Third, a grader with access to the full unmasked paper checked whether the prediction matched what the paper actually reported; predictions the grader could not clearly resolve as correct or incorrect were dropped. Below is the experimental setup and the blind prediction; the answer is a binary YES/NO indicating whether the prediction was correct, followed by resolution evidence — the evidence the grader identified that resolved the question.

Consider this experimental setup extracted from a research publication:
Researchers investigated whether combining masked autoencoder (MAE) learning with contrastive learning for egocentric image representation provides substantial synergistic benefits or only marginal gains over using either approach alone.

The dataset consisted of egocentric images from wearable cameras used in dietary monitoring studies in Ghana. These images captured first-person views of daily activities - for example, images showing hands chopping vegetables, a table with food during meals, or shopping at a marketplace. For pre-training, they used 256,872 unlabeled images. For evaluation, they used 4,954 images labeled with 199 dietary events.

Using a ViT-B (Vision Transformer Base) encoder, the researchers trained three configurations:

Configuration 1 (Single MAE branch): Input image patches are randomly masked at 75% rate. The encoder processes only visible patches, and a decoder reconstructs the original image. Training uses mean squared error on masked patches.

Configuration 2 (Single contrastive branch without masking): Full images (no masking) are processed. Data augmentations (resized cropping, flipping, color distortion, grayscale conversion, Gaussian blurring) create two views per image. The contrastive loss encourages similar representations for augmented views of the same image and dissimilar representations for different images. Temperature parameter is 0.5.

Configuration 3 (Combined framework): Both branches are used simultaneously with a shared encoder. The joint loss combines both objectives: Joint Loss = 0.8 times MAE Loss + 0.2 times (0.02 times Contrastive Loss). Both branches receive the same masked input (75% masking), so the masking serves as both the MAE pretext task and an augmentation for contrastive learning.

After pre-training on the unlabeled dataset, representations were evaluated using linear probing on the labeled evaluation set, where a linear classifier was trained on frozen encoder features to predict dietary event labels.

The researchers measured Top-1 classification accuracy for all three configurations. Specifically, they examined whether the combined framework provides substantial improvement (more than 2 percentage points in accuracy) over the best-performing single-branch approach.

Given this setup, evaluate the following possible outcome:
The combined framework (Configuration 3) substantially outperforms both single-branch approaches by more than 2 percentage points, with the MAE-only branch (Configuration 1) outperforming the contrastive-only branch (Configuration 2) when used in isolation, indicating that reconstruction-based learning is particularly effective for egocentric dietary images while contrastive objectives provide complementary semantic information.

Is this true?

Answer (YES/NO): NO